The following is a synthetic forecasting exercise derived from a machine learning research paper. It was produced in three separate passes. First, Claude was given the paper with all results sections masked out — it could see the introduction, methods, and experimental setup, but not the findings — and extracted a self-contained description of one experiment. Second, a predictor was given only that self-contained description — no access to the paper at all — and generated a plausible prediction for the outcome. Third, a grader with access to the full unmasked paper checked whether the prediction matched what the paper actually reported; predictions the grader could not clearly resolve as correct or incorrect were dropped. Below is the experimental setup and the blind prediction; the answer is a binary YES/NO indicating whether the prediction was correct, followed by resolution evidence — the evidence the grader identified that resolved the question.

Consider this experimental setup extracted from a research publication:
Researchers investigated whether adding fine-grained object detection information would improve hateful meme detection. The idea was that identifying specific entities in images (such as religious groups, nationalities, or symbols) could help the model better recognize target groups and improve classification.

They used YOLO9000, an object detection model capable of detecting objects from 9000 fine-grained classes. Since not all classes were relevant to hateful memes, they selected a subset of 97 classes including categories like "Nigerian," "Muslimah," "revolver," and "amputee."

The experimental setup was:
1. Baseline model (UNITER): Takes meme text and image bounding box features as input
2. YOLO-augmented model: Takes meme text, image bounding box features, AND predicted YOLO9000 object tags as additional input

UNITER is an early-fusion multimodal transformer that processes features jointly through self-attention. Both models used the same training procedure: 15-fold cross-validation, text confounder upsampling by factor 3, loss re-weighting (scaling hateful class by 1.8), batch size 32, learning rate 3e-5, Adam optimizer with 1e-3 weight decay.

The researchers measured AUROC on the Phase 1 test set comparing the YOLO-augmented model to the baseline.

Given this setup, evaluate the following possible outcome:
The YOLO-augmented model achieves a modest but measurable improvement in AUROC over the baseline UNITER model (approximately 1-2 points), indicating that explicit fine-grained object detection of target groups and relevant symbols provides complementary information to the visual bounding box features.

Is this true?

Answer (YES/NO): NO